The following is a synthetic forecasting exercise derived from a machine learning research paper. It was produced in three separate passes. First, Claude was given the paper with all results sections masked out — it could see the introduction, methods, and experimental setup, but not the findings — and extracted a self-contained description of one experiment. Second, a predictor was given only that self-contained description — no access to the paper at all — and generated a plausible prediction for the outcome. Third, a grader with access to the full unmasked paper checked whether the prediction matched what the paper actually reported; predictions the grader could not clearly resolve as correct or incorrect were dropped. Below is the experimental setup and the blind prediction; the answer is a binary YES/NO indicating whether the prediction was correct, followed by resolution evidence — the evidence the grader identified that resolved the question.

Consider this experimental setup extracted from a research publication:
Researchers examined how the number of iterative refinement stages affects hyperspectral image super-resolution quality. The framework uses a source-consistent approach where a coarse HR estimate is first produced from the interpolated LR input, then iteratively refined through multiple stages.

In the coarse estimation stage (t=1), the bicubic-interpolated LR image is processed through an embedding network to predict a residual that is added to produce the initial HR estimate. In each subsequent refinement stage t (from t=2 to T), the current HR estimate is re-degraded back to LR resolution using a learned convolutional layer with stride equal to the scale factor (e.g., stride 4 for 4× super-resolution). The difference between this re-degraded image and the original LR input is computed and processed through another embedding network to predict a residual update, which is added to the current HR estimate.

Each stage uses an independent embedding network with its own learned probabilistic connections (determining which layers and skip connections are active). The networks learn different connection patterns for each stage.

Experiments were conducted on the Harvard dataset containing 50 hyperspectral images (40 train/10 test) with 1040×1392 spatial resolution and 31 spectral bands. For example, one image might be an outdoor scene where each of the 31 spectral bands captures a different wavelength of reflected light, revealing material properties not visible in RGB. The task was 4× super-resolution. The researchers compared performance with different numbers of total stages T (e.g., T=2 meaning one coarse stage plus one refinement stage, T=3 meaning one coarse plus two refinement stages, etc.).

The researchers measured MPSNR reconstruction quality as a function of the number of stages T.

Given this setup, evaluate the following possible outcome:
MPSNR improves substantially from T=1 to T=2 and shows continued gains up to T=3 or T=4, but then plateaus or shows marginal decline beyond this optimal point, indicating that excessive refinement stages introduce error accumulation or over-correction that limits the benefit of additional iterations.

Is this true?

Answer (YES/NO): YES